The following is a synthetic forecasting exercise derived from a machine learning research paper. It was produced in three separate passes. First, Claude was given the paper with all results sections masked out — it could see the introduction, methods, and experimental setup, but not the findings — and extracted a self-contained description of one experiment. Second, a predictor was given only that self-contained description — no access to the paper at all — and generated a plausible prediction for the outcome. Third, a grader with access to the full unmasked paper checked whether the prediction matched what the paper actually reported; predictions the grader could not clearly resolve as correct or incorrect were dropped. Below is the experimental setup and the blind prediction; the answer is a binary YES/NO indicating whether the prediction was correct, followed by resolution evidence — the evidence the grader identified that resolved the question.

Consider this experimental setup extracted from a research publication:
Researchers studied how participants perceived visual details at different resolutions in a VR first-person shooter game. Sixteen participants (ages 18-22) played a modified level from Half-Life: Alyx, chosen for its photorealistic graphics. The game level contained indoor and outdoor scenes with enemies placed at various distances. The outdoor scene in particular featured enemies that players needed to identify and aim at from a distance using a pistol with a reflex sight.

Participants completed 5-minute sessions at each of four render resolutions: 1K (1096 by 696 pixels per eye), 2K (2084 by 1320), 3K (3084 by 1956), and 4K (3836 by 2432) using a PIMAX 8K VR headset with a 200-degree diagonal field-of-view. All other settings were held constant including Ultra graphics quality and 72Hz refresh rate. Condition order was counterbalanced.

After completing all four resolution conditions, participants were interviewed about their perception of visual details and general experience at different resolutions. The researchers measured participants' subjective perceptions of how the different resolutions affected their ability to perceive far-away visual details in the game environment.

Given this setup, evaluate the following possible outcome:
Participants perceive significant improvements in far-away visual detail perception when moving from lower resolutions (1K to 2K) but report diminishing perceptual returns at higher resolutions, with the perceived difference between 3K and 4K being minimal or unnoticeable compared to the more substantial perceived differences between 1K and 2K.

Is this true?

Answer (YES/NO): YES